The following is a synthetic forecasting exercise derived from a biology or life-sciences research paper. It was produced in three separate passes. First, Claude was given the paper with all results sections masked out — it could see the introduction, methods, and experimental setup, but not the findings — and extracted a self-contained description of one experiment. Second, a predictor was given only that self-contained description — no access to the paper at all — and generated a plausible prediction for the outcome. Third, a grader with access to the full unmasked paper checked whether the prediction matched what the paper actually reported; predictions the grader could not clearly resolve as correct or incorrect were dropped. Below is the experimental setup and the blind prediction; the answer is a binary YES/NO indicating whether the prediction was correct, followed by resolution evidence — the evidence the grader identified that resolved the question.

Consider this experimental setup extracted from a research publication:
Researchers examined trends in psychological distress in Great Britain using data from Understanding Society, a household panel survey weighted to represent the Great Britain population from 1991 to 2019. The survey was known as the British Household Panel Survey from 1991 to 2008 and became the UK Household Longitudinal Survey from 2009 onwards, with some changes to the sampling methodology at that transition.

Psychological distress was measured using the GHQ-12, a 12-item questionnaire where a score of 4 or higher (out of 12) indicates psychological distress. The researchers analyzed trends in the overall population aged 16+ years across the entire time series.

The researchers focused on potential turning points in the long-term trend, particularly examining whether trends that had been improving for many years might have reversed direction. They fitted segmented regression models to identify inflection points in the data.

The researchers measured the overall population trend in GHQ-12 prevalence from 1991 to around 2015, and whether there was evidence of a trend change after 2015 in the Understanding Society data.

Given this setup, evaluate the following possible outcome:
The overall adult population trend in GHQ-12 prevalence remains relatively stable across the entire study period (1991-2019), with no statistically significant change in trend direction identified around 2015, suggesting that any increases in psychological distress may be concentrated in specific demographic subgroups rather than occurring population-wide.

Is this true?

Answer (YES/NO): NO